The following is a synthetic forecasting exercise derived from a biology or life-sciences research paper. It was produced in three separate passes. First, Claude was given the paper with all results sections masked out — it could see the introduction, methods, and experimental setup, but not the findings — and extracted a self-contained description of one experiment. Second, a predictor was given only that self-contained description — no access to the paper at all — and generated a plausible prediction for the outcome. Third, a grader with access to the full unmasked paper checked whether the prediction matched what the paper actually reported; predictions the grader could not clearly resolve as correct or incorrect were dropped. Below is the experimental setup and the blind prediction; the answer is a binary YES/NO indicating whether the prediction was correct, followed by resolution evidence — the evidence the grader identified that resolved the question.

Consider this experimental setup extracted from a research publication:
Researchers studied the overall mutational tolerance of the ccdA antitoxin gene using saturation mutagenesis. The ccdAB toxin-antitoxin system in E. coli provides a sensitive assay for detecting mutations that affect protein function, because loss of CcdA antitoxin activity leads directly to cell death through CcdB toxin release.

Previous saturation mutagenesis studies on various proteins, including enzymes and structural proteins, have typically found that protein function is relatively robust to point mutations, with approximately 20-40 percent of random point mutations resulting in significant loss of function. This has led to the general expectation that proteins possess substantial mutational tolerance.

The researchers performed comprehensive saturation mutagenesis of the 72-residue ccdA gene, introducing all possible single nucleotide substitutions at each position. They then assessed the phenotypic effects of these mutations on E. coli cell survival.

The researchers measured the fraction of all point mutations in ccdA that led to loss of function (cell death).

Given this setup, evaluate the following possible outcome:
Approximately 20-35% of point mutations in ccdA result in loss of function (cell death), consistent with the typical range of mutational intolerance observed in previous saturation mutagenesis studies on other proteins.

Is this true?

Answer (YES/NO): NO